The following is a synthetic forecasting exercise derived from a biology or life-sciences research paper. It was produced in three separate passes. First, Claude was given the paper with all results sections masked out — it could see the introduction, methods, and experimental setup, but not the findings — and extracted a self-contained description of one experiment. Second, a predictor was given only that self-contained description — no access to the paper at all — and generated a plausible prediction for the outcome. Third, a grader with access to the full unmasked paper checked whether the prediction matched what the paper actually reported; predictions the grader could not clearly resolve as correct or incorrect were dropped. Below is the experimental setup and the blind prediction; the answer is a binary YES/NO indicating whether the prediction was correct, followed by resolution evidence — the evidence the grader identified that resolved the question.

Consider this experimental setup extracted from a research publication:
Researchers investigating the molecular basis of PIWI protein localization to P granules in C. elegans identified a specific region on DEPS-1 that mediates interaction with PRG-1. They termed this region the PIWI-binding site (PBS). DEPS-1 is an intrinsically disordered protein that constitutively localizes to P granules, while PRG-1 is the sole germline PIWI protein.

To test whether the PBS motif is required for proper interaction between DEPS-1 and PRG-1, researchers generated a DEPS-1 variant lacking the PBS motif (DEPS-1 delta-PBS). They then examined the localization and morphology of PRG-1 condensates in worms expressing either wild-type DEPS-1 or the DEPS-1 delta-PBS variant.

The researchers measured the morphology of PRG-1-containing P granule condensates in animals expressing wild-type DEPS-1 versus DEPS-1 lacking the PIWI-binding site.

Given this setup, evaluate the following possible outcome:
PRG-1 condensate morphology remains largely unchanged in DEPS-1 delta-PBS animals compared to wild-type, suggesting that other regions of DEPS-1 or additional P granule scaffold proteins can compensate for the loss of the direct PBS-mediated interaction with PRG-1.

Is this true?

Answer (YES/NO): NO